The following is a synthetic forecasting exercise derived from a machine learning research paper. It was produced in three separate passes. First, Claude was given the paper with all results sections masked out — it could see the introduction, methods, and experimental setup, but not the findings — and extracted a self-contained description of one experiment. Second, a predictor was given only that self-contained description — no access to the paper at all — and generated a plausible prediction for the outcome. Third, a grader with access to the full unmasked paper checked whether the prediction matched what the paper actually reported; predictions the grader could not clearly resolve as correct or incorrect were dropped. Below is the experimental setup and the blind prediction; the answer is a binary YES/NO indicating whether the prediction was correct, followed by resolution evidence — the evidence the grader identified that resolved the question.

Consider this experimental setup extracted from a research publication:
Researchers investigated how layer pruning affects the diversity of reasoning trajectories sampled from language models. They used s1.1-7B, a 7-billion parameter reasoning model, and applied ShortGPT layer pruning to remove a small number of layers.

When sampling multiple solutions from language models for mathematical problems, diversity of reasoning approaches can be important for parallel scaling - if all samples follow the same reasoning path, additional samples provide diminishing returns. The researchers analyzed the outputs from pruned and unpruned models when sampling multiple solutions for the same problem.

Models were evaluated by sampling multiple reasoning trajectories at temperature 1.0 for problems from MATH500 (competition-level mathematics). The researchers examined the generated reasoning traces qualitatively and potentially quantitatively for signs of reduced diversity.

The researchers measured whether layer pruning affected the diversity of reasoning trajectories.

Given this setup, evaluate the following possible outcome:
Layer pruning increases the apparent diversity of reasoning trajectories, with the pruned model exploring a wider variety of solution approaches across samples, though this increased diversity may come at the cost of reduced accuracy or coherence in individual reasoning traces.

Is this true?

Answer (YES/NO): NO